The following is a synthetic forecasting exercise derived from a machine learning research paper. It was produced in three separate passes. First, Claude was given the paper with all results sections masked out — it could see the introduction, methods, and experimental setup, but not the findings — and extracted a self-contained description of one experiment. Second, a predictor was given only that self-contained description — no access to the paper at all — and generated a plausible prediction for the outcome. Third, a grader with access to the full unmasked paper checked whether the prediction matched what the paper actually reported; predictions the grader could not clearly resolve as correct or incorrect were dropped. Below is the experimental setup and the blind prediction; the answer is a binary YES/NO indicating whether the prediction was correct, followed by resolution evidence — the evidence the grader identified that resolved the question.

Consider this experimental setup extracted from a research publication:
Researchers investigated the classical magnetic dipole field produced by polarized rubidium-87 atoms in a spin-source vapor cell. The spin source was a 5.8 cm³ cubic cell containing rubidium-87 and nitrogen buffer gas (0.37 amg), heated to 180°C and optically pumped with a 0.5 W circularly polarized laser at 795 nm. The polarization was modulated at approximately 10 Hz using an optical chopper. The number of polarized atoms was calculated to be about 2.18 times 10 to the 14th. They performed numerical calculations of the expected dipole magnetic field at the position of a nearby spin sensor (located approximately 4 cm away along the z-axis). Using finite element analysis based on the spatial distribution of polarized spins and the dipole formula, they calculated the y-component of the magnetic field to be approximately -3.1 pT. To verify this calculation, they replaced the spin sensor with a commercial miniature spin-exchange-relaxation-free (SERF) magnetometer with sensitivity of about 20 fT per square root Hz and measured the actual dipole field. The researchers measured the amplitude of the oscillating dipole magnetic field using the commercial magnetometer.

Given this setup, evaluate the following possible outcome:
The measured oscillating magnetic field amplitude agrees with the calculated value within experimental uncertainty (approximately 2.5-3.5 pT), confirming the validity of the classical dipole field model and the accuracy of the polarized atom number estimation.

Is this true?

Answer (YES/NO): YES